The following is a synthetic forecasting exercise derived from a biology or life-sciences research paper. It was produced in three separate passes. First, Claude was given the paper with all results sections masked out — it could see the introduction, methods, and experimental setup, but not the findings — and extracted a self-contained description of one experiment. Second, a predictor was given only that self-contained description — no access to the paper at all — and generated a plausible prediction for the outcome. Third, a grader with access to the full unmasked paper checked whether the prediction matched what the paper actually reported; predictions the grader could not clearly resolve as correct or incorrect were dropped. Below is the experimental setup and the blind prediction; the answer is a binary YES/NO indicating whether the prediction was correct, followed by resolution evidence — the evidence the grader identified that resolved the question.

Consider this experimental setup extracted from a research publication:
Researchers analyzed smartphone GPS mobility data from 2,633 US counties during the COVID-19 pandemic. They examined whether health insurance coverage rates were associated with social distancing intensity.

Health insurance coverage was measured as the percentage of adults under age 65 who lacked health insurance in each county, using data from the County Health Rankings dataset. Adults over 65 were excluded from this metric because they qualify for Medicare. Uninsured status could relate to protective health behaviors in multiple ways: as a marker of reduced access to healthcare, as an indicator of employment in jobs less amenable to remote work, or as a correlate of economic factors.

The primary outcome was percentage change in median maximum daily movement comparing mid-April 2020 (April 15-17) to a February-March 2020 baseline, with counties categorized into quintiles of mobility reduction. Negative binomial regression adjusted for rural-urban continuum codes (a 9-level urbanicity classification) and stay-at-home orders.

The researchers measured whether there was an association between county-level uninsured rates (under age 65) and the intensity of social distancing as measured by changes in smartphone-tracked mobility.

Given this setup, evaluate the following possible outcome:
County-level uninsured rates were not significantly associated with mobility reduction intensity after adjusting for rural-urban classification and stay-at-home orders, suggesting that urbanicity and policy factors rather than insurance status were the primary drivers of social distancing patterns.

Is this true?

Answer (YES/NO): NO